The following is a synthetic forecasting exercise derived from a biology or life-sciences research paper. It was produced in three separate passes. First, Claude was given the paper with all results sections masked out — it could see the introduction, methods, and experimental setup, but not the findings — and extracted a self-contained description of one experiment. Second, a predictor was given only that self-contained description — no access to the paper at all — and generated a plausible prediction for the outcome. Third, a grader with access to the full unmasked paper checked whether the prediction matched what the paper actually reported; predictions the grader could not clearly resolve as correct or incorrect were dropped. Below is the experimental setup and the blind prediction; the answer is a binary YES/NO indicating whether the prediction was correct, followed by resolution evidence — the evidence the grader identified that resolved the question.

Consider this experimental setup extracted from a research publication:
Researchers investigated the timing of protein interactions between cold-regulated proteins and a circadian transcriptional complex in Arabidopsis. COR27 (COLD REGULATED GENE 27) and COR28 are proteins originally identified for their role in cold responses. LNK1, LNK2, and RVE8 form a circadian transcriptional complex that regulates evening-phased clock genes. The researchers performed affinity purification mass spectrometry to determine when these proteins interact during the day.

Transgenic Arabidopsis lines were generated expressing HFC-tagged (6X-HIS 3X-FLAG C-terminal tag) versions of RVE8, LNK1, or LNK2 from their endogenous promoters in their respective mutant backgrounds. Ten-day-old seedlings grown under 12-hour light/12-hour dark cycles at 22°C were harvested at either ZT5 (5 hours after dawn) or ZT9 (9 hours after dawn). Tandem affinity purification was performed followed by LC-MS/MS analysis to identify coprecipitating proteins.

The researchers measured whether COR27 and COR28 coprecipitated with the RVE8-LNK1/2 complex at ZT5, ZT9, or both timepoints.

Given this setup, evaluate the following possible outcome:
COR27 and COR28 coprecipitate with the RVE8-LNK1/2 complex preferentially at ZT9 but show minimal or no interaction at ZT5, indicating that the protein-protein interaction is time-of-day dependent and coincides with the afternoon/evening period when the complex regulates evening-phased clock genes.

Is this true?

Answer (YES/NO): YES